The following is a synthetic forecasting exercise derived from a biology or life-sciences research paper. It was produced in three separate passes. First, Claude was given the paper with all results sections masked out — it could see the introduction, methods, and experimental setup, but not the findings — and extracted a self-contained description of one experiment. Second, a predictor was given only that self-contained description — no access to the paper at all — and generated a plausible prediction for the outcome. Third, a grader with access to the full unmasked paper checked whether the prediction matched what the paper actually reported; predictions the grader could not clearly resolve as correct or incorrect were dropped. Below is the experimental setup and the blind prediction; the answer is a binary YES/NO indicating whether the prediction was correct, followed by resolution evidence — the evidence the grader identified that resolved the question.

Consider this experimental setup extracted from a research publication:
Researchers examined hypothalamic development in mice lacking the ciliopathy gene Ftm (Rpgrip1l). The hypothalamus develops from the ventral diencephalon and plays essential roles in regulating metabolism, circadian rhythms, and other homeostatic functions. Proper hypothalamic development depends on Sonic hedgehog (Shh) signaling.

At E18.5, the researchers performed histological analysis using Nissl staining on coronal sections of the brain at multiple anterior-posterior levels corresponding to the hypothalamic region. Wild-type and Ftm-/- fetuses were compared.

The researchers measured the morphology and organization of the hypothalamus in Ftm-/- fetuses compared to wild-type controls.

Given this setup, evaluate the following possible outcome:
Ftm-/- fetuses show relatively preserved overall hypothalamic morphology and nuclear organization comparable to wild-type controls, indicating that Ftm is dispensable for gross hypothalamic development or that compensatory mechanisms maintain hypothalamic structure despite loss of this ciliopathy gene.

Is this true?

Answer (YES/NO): NO